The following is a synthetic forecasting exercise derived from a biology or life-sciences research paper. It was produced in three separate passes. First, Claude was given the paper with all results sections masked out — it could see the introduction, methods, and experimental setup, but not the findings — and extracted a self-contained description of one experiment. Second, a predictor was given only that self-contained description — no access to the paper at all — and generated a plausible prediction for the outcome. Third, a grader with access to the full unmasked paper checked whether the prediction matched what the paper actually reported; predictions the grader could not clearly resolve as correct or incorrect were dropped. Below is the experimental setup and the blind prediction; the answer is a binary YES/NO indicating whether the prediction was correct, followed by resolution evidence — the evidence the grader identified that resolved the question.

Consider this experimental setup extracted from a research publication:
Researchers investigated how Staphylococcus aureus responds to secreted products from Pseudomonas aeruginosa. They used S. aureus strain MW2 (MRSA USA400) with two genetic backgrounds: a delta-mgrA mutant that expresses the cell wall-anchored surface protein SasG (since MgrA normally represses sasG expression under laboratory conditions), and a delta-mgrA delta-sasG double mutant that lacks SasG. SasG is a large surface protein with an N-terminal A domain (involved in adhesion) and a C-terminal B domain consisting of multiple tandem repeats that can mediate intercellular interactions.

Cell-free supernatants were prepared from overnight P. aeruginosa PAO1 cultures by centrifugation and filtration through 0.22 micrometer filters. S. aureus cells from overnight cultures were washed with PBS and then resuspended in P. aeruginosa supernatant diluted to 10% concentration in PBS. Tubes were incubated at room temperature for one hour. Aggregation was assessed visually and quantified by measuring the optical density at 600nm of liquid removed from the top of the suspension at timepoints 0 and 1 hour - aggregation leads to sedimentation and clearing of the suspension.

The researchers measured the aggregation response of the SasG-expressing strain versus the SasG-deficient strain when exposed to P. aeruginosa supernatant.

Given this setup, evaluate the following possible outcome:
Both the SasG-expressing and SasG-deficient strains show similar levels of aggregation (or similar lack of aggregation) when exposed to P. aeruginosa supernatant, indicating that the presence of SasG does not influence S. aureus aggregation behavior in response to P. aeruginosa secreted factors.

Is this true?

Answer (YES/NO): NO